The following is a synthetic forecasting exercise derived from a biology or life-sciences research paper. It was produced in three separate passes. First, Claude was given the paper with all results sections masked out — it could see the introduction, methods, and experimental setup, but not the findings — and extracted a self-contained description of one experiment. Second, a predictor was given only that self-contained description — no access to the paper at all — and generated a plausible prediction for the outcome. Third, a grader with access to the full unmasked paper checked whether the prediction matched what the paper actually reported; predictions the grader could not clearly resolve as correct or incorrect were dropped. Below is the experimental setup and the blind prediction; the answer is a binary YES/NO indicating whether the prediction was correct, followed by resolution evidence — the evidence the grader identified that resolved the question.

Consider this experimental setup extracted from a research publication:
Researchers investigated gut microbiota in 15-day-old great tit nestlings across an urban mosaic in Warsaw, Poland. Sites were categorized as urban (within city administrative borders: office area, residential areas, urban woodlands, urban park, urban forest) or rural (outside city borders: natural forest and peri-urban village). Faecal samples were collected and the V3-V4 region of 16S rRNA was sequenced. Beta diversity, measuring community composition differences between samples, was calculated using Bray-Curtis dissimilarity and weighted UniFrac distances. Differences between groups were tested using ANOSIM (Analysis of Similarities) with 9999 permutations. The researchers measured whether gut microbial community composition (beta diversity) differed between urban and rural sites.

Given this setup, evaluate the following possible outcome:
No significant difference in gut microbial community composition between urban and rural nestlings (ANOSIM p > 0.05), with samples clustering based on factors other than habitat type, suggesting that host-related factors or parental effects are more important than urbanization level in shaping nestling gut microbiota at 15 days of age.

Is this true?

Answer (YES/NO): NO